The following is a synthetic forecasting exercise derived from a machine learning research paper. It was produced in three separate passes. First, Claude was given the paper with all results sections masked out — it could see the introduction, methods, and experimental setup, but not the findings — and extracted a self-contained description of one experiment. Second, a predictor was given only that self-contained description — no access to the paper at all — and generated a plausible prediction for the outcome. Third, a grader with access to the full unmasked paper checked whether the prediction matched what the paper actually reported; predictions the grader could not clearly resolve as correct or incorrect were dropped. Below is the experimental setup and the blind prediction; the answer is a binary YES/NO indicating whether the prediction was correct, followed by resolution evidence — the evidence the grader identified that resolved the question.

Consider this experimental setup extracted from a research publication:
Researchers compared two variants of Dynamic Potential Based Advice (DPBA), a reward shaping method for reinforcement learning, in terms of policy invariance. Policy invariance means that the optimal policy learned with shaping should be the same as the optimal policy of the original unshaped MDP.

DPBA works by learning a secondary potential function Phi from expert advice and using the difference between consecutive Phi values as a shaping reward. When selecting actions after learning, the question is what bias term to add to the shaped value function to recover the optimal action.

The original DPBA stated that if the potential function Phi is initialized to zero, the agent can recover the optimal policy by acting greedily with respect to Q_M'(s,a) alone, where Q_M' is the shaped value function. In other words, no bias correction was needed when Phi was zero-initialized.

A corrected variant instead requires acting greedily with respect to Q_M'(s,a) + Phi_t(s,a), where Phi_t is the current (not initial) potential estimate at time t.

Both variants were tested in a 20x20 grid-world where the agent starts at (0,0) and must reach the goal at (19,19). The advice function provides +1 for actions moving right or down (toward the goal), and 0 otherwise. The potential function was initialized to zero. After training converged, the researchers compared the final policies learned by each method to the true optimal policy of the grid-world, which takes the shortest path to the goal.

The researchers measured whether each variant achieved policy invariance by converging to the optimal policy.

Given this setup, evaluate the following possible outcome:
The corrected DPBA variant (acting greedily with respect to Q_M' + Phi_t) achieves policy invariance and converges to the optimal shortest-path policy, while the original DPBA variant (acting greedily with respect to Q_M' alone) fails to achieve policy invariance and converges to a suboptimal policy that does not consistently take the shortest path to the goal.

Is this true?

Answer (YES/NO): NO